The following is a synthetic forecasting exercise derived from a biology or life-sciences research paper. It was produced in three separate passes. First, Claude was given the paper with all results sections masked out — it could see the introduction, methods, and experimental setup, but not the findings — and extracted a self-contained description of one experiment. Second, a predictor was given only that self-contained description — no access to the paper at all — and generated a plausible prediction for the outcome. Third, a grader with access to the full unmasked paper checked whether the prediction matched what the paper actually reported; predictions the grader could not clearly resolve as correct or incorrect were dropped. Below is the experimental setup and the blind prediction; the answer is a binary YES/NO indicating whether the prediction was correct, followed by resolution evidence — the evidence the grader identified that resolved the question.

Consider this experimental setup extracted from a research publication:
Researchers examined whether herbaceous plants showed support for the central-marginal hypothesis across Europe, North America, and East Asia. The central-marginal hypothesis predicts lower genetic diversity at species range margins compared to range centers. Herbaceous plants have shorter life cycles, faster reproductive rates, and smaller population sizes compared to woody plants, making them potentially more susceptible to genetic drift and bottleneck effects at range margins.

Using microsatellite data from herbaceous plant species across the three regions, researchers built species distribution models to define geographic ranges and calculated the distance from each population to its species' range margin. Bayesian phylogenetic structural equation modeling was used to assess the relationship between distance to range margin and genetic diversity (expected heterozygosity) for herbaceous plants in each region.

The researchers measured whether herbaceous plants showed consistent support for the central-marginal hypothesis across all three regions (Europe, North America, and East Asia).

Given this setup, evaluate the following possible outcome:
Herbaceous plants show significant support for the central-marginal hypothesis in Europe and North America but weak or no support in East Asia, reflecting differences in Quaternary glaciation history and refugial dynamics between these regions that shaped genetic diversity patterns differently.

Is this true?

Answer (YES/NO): NO